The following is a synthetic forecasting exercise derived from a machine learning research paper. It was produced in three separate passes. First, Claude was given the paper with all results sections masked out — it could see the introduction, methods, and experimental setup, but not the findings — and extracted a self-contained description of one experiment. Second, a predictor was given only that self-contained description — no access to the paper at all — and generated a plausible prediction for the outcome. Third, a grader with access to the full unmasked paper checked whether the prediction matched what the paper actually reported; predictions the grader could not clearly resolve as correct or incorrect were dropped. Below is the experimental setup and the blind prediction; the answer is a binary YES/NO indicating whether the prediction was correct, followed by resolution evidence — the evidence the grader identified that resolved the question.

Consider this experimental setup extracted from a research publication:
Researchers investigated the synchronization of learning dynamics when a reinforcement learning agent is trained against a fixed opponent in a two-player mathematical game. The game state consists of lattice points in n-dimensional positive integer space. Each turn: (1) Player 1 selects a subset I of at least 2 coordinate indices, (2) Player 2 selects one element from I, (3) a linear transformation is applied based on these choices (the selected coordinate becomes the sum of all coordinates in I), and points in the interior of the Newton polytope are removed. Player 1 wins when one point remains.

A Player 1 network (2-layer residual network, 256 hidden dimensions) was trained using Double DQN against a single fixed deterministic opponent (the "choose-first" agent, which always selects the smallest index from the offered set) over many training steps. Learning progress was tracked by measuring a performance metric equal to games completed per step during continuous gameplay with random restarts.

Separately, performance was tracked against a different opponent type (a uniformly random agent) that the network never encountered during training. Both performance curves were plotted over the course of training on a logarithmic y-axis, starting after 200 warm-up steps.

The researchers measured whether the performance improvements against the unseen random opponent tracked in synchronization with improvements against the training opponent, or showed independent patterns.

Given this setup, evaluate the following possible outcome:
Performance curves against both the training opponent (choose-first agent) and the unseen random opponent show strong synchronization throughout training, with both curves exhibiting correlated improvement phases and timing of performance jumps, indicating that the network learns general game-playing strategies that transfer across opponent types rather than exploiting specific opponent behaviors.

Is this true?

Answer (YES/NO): NO